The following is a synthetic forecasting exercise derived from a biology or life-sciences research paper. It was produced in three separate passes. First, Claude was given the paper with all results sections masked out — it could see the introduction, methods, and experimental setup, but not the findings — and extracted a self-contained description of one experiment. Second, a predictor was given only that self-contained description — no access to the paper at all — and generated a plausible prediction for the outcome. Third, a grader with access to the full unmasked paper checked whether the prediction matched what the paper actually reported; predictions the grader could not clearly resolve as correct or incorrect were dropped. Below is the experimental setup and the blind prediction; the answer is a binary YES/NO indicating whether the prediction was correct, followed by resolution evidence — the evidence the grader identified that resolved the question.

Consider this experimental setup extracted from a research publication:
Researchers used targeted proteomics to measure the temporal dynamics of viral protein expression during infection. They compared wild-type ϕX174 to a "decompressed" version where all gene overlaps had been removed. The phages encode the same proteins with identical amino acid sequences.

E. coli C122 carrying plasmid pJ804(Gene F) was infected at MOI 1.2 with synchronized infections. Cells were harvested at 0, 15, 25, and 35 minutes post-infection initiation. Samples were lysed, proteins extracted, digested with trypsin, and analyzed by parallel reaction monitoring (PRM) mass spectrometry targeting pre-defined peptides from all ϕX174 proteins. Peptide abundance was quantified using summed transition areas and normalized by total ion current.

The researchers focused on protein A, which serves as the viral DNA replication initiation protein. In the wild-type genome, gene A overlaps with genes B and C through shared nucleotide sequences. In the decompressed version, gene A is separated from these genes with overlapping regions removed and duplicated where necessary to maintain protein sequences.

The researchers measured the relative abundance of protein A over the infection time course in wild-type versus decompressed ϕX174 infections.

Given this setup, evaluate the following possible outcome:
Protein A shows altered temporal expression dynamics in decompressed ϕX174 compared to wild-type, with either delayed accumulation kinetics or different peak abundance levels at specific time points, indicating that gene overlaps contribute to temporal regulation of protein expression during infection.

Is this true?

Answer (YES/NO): NO